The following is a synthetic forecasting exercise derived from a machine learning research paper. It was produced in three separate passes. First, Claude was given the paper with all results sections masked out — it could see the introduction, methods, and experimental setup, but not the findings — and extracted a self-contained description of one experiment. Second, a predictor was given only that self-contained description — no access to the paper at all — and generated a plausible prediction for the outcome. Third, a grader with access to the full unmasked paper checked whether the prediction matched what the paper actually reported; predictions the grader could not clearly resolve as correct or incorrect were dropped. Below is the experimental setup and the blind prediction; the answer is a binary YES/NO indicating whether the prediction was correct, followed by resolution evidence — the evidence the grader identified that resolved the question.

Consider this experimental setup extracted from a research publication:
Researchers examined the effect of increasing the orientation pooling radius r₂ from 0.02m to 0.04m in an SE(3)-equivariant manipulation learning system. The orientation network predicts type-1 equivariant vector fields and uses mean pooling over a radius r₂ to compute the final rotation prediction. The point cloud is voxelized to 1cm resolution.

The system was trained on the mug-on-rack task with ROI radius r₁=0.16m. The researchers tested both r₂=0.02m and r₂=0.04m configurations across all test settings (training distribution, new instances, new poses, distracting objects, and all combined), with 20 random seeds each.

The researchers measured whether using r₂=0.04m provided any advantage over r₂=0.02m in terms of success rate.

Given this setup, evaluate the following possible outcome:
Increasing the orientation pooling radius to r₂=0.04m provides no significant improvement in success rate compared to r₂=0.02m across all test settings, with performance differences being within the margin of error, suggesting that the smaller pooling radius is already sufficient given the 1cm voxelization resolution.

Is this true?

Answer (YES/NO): YES